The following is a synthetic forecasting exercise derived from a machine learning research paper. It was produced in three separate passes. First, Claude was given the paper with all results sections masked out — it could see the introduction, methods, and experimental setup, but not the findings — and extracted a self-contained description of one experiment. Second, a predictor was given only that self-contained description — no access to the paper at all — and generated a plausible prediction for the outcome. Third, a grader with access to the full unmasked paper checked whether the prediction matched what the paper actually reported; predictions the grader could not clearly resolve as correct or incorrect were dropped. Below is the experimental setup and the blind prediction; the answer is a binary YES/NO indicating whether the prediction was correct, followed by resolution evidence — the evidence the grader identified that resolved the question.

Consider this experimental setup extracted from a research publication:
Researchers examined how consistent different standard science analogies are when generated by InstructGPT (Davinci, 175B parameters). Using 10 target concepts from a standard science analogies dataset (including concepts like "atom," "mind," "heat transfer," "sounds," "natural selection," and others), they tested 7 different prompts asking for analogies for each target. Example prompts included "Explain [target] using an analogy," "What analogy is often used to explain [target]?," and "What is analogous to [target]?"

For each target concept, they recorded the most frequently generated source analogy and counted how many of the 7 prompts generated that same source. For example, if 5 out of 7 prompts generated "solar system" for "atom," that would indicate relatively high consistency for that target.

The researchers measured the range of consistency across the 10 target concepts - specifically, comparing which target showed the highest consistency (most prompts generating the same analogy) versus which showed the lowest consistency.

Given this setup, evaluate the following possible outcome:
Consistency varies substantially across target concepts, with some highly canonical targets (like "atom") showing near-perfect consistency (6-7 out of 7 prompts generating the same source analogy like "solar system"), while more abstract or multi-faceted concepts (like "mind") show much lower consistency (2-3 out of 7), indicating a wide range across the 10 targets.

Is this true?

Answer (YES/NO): NO